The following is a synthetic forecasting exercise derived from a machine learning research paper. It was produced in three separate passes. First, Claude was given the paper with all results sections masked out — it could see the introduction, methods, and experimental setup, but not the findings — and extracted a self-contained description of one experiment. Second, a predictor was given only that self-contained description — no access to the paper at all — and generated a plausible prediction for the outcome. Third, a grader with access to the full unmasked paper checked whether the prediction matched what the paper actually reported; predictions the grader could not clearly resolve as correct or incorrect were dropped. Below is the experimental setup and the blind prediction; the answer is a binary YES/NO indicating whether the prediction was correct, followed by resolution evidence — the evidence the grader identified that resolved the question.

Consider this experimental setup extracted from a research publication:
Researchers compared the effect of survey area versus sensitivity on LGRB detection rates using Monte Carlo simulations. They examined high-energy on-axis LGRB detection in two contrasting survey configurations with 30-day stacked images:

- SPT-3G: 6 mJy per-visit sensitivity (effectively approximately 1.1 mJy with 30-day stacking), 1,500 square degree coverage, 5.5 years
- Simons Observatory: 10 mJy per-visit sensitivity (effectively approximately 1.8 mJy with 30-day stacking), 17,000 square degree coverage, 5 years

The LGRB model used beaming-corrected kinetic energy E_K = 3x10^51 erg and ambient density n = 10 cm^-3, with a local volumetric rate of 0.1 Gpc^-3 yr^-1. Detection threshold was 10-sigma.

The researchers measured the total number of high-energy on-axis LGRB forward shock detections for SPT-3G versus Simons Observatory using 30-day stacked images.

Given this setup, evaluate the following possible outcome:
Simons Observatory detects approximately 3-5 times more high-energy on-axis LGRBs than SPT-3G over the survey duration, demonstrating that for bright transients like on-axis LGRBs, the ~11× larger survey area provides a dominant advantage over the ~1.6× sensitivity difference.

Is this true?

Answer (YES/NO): NO